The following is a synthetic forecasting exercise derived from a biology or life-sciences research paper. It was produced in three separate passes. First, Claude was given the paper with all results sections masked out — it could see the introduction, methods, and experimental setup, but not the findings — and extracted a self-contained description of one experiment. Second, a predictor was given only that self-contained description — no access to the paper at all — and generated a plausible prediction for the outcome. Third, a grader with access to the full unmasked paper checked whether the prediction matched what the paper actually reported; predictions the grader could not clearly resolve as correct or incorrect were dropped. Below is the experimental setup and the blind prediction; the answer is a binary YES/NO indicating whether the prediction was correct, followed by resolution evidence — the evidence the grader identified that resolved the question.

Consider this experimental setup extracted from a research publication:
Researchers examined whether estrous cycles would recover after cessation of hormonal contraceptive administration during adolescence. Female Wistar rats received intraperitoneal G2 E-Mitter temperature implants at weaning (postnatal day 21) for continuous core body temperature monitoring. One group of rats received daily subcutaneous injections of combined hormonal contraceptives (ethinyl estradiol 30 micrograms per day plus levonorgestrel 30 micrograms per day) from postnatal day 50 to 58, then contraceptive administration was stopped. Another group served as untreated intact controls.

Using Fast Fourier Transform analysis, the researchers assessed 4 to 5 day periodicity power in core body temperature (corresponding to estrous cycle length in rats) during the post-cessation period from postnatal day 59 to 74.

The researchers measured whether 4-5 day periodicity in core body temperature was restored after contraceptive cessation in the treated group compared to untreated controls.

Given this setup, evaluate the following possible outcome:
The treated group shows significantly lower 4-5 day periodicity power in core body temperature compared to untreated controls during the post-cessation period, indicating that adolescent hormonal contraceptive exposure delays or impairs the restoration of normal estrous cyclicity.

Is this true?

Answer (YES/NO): YES